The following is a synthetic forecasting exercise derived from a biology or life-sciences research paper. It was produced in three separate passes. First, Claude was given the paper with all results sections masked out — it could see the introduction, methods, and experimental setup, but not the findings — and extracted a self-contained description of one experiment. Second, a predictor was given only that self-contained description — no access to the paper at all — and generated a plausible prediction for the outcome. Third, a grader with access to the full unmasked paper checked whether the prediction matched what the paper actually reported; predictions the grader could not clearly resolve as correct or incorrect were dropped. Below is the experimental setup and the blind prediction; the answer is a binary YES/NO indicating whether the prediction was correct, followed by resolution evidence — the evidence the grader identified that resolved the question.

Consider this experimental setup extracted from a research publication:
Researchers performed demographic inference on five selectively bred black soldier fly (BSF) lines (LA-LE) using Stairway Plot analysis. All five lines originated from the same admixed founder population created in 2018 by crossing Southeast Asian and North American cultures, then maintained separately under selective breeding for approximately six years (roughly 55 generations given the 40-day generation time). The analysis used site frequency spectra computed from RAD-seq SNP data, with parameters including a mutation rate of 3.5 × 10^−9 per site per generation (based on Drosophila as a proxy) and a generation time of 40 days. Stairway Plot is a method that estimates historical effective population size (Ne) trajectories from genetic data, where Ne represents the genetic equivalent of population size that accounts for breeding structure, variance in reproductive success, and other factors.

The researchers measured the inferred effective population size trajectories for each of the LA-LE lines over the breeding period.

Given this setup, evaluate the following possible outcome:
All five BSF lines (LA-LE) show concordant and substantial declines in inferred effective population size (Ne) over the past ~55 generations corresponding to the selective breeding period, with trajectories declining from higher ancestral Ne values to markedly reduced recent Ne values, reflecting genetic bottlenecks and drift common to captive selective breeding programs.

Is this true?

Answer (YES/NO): NO